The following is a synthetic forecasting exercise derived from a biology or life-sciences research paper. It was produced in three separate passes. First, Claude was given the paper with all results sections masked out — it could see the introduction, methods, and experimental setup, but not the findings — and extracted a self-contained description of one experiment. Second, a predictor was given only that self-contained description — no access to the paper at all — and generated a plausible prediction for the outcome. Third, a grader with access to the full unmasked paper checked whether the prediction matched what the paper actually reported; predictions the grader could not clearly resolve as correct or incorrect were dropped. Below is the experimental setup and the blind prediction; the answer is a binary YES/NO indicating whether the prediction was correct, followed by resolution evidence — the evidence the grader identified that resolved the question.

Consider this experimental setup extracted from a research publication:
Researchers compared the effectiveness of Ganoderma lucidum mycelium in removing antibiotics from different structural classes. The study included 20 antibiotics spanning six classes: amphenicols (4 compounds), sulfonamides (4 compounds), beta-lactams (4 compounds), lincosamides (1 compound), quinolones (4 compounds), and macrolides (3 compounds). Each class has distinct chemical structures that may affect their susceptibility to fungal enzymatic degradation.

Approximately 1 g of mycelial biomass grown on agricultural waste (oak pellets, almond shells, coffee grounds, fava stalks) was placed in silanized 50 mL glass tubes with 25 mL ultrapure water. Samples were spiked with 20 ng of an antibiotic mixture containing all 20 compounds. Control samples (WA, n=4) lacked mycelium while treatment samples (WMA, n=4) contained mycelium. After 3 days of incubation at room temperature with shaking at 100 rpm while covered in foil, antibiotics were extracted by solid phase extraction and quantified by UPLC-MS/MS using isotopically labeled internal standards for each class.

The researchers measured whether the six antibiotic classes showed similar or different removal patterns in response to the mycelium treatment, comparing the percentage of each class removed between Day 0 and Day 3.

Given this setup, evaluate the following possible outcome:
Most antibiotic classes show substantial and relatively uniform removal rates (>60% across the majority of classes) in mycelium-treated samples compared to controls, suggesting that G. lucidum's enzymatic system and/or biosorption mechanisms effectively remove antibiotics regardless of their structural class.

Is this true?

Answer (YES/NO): NO